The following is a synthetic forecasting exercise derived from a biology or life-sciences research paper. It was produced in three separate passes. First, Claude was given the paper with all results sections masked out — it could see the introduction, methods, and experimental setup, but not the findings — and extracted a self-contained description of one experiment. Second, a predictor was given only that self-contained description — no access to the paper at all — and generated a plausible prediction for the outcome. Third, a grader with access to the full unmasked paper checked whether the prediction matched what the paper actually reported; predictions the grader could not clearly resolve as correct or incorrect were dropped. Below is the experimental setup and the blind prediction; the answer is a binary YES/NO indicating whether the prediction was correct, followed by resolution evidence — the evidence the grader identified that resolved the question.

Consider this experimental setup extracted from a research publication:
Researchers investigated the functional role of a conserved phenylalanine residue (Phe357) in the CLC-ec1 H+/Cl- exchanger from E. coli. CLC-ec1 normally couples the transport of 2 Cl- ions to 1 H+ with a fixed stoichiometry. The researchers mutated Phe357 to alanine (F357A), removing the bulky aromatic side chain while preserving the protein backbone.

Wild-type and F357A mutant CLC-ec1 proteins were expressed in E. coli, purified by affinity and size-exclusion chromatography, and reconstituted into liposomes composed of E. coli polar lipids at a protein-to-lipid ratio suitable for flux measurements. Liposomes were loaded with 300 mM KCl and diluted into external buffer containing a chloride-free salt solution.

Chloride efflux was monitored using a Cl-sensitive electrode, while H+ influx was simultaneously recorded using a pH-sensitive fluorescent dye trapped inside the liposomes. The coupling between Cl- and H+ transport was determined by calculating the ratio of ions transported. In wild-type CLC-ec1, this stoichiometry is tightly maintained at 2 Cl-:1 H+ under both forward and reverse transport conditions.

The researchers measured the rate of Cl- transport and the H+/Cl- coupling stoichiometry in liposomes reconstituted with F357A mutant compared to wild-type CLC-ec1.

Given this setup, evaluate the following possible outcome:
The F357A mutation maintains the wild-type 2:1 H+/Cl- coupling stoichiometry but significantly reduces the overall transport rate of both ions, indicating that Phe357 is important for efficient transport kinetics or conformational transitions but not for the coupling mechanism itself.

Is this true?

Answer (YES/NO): NO